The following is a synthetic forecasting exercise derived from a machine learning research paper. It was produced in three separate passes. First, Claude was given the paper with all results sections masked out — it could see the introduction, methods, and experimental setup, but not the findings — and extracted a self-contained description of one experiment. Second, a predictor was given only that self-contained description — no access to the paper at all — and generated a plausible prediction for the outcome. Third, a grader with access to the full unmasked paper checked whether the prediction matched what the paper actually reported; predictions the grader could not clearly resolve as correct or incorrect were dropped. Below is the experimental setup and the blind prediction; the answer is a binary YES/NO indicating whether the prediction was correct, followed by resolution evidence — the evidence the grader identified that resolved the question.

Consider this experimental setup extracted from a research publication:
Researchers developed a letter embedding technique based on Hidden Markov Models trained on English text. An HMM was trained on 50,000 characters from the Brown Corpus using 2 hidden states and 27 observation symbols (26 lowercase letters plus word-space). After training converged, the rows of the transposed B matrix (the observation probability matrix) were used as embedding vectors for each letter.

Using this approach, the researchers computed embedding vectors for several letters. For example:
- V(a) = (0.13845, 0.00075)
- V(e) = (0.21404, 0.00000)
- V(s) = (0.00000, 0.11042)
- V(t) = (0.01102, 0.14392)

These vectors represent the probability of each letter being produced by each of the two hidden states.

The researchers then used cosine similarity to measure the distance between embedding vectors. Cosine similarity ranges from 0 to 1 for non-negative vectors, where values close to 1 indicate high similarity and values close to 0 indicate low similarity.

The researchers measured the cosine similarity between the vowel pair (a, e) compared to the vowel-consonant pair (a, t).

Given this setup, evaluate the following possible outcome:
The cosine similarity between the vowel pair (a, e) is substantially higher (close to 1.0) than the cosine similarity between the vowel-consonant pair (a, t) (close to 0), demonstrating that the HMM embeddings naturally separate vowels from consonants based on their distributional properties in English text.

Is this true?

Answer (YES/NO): YES